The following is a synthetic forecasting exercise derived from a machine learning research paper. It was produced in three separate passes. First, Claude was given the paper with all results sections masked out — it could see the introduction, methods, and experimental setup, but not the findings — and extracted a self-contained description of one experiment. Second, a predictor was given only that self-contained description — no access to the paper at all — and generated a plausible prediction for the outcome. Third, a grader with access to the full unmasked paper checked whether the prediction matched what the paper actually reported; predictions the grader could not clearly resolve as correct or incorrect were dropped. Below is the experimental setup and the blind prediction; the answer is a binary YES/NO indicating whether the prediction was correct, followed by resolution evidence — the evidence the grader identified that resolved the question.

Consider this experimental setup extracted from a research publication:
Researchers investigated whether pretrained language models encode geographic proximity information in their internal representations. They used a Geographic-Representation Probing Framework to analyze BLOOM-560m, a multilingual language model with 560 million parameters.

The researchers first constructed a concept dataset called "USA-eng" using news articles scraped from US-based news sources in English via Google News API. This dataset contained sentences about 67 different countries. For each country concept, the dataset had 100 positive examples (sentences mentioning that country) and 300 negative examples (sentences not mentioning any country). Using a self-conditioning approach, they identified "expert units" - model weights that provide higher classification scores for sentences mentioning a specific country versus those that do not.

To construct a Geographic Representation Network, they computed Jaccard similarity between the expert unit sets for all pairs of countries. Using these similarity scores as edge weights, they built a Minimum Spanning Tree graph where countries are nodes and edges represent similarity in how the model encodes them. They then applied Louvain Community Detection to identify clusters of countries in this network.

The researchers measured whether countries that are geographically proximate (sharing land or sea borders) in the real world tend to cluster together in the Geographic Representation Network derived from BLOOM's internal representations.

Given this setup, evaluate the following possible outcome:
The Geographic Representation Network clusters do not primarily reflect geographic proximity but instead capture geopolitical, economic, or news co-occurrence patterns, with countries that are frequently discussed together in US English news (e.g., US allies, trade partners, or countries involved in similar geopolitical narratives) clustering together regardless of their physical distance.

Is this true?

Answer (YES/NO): NO